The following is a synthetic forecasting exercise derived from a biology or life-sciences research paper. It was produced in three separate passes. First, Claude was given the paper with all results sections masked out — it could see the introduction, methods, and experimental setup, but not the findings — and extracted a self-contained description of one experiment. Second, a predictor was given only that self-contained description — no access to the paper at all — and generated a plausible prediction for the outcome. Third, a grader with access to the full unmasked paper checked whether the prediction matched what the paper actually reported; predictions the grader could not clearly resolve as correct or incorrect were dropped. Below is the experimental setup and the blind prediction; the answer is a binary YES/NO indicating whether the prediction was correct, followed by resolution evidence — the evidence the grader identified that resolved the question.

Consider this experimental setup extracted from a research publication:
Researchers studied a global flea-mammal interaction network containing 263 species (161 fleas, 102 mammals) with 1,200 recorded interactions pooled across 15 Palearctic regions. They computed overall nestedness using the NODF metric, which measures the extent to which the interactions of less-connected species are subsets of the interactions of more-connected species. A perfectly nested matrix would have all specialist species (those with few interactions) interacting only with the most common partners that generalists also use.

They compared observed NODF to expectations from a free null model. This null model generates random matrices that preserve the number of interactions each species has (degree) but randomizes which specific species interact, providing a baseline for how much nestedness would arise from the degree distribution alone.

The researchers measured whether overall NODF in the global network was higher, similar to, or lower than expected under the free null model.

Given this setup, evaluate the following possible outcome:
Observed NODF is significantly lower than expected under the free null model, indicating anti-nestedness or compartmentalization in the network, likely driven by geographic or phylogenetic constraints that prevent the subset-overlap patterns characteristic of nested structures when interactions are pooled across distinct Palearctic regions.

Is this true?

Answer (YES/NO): NO